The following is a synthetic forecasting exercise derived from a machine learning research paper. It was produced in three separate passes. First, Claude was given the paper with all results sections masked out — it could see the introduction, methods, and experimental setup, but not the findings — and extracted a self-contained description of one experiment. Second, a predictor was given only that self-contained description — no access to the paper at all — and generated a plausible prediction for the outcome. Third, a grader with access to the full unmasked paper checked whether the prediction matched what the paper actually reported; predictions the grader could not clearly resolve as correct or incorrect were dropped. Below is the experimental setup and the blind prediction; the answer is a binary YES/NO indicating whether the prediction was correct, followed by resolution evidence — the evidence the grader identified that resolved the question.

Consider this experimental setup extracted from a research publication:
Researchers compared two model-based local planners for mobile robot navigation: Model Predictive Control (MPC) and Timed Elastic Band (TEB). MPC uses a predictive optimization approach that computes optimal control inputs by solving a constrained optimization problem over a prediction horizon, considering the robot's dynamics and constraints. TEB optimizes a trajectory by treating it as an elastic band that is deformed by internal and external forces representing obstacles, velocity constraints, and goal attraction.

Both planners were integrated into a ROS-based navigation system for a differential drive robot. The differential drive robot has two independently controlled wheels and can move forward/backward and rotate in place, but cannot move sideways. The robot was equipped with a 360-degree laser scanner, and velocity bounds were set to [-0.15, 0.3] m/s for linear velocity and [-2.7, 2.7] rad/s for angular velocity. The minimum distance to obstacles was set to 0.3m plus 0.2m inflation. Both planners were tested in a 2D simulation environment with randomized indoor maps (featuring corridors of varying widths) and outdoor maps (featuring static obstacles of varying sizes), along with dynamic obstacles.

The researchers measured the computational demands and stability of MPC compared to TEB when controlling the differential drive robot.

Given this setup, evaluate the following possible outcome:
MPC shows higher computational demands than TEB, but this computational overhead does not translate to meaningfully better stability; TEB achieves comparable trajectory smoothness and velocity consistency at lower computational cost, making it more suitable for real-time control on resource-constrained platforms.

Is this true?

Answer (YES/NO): NO